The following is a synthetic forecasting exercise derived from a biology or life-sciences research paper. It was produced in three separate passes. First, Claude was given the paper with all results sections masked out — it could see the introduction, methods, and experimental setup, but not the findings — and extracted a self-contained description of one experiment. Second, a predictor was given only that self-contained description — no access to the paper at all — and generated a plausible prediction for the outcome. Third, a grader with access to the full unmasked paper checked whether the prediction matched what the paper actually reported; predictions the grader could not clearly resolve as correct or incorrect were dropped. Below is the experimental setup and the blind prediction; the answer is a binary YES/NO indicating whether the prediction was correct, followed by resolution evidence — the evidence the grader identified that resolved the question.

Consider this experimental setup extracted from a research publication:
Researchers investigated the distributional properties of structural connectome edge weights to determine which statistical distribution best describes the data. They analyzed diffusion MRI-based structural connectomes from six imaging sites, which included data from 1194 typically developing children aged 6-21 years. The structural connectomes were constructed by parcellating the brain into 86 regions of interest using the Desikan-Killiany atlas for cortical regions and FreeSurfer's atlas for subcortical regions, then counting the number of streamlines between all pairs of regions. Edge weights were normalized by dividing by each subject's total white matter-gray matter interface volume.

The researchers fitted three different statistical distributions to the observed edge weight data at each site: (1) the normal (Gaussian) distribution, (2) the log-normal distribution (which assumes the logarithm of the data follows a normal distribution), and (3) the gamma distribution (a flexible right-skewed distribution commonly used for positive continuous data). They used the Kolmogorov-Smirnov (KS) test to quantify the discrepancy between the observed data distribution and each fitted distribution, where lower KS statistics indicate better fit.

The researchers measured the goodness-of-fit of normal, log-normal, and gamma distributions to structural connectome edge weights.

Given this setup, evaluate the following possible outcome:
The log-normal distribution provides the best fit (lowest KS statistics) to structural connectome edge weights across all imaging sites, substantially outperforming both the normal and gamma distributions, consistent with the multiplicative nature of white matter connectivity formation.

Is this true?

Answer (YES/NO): NO